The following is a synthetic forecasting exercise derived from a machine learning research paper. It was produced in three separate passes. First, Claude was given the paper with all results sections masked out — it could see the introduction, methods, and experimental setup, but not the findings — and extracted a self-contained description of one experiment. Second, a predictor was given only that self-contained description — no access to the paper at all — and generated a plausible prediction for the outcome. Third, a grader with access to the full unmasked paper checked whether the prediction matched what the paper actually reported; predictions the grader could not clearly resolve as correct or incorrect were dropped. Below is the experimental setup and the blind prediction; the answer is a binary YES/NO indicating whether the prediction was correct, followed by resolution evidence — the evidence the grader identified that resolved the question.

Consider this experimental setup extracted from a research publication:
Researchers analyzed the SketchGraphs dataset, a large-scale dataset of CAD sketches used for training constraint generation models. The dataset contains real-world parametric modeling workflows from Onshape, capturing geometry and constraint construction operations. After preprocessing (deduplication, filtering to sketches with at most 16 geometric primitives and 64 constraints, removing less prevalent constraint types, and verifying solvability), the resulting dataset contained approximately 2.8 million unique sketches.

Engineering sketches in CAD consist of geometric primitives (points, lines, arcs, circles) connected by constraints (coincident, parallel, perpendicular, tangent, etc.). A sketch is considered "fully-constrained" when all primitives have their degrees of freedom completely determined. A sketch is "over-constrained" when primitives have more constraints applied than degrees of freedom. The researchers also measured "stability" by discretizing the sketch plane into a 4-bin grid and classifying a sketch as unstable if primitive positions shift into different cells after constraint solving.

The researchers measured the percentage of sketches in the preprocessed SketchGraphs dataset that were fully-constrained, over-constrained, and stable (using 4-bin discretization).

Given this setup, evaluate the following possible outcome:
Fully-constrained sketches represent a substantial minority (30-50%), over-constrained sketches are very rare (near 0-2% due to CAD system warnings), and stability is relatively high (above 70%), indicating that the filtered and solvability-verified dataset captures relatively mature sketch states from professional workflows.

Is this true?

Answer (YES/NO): NO